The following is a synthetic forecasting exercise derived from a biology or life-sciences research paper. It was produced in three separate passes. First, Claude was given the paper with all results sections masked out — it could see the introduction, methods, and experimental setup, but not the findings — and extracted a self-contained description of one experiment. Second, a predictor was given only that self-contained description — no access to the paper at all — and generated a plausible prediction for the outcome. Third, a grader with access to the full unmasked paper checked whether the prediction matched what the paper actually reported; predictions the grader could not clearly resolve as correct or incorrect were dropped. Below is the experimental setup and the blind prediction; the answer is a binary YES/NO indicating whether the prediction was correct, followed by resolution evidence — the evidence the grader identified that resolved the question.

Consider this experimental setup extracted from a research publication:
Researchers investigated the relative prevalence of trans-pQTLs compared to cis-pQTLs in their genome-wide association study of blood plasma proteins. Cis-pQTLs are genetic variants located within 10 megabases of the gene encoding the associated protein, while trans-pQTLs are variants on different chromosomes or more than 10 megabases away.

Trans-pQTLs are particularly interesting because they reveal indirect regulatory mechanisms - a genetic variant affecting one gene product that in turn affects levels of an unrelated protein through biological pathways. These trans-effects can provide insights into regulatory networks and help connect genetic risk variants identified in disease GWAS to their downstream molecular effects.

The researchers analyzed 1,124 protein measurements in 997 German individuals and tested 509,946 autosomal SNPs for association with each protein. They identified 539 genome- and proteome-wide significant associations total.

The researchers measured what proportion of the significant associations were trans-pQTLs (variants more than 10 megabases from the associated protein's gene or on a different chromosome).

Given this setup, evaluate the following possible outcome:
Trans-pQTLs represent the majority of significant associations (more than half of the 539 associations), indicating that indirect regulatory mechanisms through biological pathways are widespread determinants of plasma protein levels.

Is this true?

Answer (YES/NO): NO